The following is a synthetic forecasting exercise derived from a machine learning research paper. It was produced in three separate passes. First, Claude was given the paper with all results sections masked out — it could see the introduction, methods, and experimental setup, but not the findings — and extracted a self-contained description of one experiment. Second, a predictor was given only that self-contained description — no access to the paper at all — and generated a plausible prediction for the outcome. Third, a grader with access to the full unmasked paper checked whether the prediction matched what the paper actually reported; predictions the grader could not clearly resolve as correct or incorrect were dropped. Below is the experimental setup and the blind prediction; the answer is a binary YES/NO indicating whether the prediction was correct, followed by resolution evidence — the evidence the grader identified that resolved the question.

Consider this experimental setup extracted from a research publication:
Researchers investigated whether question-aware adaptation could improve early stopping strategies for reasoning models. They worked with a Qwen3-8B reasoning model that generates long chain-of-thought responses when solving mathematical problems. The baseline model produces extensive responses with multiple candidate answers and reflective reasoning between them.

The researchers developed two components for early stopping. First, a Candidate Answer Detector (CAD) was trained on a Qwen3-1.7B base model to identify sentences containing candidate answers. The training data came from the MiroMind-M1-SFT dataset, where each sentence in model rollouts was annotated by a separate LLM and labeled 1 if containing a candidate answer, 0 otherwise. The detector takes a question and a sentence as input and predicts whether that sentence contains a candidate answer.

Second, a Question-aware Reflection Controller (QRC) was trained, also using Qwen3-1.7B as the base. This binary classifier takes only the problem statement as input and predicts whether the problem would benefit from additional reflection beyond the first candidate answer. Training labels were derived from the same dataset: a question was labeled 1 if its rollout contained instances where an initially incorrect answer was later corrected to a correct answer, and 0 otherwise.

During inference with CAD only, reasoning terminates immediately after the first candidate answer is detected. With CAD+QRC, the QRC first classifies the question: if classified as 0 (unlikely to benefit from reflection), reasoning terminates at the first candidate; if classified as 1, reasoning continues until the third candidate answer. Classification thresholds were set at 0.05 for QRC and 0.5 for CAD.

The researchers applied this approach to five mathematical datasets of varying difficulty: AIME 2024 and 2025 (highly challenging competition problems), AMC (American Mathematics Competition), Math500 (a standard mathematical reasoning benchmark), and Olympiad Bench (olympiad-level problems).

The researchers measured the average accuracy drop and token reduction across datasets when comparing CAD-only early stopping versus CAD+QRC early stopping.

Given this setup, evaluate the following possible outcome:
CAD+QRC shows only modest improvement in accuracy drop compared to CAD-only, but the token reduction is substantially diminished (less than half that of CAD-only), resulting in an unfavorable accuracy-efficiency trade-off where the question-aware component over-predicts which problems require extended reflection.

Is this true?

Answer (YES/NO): NO